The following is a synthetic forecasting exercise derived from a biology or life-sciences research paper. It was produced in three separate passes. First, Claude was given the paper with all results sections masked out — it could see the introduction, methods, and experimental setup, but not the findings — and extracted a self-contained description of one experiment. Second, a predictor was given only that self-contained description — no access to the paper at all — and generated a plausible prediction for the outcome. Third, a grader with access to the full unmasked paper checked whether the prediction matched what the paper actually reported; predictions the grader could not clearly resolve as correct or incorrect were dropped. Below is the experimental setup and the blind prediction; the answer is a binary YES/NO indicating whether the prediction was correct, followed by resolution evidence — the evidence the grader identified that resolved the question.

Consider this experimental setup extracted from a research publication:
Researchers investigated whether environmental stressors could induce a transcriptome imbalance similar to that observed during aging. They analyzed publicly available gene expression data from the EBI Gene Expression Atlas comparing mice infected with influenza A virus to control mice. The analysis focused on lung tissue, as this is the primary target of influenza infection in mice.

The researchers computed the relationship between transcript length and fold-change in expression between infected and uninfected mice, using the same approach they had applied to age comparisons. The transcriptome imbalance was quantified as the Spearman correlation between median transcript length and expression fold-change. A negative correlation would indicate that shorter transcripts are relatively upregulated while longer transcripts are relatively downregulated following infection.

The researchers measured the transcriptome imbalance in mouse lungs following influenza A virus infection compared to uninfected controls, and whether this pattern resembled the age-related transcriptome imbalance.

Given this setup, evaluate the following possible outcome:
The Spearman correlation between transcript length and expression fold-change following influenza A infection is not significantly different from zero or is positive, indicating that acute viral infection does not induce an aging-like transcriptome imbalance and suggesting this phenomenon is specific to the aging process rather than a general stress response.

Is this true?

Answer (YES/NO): NO